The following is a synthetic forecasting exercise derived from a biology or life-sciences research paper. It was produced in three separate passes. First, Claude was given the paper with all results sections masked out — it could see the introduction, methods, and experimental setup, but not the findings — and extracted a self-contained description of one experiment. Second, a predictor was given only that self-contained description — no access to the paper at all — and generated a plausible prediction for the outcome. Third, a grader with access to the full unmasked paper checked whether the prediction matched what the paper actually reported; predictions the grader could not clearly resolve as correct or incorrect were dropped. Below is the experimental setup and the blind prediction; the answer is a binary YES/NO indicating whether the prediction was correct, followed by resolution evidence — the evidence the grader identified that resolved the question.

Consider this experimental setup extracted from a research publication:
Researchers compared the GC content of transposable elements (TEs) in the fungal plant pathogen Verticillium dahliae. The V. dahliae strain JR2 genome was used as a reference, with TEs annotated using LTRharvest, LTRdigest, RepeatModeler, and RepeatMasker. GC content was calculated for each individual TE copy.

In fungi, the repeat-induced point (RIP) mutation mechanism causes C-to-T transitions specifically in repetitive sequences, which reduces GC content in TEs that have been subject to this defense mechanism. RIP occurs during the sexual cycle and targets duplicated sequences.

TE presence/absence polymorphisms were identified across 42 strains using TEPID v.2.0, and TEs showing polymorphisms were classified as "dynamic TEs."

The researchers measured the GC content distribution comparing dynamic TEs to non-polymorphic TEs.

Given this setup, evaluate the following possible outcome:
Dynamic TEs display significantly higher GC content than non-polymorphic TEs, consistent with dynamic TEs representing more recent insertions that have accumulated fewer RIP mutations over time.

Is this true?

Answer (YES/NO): YES